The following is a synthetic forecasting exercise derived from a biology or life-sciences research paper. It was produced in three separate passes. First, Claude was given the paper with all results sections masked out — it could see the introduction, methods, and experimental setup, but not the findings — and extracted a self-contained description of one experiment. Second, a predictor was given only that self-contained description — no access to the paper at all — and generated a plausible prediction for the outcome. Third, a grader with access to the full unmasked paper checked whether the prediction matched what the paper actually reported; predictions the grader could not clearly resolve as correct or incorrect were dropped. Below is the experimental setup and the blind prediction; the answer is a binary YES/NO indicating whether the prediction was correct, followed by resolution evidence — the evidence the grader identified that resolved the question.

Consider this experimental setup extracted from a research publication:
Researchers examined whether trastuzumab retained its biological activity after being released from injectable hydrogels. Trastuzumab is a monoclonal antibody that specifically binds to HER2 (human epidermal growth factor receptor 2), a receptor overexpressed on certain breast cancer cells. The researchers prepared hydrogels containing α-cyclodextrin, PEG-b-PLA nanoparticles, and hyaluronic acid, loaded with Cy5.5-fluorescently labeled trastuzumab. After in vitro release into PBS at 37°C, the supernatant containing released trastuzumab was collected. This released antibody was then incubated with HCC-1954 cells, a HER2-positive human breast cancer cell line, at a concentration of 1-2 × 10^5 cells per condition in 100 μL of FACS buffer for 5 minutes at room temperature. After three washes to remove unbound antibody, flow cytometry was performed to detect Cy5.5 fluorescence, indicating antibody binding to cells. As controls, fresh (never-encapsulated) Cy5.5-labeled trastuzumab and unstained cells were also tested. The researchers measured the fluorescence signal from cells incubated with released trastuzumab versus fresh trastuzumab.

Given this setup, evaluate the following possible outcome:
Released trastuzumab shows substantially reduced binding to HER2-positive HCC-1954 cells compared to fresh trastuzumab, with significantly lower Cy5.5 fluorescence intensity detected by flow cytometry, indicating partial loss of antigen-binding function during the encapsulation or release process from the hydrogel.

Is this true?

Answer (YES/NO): NO